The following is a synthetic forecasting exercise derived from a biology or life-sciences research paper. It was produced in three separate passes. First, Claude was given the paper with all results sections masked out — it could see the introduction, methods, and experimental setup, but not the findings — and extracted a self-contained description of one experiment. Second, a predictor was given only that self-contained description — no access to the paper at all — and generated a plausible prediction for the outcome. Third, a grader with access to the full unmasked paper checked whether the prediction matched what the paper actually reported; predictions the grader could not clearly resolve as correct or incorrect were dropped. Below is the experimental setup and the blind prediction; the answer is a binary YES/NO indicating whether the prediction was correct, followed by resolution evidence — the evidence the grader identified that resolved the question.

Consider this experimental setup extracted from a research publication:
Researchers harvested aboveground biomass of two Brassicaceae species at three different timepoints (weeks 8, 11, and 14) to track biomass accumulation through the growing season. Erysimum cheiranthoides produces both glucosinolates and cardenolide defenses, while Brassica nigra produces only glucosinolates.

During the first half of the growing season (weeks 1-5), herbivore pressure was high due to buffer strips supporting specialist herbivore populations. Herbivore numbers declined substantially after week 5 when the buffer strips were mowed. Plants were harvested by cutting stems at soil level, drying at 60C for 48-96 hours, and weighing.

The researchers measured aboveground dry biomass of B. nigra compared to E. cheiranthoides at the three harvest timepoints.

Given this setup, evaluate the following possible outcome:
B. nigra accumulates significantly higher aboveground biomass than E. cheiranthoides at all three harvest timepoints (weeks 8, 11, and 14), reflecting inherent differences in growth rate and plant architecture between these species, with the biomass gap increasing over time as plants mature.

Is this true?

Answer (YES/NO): NO